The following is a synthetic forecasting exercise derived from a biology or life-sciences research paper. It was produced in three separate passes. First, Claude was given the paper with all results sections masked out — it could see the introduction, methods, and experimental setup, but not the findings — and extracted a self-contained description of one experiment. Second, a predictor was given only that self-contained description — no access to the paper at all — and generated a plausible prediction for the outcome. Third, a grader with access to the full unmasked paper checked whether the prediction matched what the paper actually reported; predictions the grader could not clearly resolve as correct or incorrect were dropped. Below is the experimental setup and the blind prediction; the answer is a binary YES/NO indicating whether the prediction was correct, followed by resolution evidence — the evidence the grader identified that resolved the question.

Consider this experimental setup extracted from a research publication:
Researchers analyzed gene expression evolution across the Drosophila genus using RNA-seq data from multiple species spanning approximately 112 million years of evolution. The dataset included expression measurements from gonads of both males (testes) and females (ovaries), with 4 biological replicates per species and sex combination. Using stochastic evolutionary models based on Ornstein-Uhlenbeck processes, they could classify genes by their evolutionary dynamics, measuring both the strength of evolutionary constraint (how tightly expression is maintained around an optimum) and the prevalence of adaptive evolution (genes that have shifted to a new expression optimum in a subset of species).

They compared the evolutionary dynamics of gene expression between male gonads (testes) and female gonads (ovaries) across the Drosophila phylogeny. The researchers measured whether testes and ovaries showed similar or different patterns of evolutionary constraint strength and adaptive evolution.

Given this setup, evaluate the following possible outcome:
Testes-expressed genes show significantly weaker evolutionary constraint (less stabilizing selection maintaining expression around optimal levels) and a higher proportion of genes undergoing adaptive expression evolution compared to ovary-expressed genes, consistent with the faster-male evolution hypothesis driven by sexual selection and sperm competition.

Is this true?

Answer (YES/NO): NO